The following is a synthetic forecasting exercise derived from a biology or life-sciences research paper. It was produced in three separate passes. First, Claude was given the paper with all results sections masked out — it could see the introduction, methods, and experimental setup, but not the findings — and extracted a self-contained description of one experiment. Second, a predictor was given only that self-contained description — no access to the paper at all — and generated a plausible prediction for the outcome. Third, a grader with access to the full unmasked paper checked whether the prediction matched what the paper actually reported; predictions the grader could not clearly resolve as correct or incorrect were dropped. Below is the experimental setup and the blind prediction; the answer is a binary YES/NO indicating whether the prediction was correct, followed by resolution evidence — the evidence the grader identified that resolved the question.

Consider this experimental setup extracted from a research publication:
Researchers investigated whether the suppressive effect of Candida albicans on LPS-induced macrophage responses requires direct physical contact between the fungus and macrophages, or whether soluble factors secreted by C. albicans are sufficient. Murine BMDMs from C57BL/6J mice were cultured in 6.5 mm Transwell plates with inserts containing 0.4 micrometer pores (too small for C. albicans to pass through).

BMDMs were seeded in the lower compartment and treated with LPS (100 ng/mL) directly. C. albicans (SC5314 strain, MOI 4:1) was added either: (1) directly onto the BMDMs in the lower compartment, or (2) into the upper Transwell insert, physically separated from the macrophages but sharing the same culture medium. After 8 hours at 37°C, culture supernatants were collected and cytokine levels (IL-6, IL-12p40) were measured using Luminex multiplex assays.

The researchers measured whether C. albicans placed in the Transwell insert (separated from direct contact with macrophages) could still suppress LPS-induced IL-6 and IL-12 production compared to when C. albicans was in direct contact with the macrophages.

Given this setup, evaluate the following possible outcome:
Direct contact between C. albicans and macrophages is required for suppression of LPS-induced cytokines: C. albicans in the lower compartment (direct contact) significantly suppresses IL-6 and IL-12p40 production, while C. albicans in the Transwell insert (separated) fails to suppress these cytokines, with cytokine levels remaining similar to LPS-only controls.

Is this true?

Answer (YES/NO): YES